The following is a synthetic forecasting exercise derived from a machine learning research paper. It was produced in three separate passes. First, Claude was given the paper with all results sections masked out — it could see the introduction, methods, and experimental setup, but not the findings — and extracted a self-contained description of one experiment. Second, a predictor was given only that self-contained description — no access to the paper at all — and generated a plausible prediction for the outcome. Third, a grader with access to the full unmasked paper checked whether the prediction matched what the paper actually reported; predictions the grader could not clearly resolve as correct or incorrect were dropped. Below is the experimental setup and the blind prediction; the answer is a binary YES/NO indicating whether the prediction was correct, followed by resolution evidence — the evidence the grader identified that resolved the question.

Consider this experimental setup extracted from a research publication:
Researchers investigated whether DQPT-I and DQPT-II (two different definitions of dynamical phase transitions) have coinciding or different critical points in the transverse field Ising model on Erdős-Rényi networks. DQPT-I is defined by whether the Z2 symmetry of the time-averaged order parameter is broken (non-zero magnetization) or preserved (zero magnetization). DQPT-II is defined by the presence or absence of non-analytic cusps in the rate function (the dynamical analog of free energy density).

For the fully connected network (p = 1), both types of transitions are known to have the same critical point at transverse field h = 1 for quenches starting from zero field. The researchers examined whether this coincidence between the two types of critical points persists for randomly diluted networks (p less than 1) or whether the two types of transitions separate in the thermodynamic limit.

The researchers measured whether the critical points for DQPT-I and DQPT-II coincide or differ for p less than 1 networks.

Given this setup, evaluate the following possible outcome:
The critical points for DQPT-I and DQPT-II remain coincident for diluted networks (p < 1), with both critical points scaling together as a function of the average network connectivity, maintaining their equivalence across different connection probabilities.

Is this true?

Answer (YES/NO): NO